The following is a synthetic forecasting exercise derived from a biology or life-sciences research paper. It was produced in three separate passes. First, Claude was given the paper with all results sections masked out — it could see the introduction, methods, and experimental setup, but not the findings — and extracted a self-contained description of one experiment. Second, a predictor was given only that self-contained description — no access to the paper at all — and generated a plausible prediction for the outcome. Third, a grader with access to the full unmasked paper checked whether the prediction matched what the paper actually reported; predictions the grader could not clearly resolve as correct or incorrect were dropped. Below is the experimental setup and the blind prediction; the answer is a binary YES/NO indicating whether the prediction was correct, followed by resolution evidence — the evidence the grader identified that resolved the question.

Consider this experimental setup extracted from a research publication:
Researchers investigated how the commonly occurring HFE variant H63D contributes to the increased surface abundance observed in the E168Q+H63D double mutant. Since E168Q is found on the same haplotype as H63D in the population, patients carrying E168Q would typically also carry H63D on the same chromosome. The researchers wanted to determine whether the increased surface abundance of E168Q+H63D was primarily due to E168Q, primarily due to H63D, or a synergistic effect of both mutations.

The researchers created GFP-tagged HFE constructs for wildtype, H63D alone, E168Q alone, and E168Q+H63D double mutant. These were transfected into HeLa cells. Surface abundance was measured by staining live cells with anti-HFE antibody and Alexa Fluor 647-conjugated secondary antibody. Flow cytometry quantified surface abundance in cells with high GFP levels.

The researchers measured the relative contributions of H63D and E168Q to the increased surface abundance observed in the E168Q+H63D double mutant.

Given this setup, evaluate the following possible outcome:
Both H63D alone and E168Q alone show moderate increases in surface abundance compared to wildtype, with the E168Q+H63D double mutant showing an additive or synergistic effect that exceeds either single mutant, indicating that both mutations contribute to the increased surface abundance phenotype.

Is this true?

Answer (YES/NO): NO